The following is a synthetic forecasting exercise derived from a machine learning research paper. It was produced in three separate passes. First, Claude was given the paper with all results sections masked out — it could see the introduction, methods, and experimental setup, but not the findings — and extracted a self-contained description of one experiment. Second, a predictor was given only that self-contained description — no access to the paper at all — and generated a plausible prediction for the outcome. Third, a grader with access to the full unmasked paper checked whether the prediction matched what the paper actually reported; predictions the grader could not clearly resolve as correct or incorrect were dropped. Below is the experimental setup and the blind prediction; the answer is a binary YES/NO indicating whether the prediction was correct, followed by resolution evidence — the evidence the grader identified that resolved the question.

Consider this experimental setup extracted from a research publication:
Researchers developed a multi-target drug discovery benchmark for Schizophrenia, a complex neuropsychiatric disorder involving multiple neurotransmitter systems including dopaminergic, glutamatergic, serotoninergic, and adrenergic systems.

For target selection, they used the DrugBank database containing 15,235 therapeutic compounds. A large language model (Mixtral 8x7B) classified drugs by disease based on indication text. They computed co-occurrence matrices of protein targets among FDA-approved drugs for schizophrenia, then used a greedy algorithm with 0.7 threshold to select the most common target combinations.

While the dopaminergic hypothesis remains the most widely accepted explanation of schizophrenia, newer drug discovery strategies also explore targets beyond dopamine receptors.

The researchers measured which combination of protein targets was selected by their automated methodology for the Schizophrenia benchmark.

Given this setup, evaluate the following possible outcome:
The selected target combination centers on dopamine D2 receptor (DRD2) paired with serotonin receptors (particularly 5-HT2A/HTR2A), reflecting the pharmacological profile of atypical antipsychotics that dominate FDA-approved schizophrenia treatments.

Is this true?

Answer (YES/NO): YES